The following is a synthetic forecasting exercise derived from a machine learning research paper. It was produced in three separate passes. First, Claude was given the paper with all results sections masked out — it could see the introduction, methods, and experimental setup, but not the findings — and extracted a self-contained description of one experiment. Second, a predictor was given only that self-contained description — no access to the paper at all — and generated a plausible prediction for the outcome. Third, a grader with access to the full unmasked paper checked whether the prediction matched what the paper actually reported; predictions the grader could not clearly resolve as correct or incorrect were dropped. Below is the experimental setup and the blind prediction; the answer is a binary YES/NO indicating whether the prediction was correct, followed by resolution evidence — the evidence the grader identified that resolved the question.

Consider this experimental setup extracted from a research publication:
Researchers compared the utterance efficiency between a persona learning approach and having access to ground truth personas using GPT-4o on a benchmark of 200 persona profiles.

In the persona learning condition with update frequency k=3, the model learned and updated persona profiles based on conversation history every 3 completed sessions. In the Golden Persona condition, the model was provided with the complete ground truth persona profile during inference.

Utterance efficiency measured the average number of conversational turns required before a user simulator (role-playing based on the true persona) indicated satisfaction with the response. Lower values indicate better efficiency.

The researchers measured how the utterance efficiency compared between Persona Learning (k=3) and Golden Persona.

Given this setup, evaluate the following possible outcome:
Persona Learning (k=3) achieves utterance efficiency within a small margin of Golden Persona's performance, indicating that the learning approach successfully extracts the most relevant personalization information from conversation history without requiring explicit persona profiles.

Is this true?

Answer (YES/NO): YES